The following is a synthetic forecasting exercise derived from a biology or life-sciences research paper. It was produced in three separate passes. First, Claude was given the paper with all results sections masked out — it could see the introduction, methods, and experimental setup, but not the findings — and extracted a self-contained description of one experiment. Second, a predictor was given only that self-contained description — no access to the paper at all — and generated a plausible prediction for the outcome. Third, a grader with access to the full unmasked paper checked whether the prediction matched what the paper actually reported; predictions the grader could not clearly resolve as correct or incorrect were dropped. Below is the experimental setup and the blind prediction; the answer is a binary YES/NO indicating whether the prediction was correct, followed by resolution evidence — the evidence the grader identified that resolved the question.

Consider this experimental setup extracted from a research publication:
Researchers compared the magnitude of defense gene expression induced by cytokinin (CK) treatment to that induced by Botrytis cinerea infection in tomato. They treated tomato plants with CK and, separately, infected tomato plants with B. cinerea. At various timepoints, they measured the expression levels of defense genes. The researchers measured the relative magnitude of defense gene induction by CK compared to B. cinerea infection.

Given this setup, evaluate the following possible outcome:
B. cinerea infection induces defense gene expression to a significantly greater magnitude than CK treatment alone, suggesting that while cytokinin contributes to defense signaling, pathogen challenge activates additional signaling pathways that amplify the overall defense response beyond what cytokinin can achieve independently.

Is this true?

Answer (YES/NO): YES